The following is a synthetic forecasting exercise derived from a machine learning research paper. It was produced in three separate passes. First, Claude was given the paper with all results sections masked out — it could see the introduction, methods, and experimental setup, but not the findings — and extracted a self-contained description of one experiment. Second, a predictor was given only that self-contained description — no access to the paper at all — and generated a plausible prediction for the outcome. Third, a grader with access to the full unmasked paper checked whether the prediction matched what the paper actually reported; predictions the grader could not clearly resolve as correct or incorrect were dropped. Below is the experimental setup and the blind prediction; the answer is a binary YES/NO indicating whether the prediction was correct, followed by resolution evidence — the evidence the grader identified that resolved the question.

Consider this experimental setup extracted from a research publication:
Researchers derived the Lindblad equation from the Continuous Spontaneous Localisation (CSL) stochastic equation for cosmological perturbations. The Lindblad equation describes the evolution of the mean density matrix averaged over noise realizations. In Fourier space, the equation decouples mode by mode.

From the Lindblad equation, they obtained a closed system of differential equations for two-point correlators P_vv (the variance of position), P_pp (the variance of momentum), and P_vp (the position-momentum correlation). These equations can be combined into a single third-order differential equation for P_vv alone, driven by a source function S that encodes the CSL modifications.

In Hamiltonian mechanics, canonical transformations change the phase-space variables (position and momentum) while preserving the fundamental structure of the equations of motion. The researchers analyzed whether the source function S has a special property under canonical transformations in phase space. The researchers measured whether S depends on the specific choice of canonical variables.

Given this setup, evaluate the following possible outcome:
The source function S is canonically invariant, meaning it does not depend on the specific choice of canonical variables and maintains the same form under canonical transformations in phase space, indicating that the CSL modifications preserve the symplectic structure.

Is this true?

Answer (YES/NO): YES